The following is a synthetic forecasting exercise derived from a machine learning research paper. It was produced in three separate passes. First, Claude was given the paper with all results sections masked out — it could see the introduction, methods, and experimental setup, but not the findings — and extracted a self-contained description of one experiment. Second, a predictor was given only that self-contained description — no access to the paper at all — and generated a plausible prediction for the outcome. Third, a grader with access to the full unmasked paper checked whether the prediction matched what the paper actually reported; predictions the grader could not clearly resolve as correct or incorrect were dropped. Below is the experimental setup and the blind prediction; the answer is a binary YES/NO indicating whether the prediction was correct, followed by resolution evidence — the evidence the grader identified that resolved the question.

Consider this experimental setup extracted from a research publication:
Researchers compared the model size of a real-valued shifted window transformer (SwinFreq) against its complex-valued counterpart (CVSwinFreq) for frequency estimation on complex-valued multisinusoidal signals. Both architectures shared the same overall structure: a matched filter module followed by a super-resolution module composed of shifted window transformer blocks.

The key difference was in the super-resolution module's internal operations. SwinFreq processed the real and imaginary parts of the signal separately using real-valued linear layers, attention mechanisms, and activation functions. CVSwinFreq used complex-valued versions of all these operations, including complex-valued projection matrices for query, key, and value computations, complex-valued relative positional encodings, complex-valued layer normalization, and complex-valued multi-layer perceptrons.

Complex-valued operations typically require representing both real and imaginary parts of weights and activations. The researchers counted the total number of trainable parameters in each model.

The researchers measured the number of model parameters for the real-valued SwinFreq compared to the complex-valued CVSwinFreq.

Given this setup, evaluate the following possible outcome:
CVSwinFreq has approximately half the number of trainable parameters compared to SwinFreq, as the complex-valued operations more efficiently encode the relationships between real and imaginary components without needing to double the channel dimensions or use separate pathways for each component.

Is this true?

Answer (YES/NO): NO